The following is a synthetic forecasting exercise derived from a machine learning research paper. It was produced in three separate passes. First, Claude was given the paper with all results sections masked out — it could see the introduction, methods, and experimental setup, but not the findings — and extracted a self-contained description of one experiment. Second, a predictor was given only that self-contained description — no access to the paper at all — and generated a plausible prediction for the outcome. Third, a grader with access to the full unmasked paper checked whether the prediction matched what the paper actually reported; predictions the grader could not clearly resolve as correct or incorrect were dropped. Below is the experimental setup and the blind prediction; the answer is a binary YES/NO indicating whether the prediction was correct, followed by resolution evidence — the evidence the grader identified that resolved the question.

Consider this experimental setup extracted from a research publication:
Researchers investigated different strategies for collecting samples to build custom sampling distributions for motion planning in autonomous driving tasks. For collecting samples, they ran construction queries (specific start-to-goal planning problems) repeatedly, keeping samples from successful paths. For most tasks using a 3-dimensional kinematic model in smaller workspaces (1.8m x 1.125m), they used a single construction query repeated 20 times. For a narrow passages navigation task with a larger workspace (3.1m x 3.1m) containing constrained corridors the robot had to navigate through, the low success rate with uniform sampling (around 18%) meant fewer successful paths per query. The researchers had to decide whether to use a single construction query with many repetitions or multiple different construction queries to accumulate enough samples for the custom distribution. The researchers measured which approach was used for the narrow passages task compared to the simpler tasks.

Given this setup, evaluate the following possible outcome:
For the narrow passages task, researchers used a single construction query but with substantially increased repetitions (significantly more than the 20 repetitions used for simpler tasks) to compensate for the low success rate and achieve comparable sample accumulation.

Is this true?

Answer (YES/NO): NO